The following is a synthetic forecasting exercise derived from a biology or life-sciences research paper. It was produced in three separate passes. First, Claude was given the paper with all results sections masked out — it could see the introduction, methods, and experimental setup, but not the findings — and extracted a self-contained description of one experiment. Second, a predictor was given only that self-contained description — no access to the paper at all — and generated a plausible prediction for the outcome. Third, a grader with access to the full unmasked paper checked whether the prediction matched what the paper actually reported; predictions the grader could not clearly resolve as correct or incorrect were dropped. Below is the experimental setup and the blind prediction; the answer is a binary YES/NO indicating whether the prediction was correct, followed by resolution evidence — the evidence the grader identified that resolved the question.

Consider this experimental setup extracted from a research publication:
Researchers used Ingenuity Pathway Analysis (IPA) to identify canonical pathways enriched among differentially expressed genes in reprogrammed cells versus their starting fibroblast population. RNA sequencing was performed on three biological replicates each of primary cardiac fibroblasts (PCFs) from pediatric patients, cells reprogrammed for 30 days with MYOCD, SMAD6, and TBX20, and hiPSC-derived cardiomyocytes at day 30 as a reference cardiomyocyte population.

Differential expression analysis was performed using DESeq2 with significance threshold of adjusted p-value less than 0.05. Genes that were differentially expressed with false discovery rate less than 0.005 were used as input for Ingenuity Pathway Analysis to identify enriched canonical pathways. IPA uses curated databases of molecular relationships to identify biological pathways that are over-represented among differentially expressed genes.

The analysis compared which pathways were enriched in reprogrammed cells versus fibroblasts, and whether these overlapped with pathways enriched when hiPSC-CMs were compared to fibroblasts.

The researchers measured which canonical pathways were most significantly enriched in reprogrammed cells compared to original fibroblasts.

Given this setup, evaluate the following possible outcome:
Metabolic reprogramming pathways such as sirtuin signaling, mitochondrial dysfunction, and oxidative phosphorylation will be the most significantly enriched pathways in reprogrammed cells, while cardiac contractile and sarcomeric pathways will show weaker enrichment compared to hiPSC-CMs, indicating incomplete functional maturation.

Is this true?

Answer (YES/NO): NO